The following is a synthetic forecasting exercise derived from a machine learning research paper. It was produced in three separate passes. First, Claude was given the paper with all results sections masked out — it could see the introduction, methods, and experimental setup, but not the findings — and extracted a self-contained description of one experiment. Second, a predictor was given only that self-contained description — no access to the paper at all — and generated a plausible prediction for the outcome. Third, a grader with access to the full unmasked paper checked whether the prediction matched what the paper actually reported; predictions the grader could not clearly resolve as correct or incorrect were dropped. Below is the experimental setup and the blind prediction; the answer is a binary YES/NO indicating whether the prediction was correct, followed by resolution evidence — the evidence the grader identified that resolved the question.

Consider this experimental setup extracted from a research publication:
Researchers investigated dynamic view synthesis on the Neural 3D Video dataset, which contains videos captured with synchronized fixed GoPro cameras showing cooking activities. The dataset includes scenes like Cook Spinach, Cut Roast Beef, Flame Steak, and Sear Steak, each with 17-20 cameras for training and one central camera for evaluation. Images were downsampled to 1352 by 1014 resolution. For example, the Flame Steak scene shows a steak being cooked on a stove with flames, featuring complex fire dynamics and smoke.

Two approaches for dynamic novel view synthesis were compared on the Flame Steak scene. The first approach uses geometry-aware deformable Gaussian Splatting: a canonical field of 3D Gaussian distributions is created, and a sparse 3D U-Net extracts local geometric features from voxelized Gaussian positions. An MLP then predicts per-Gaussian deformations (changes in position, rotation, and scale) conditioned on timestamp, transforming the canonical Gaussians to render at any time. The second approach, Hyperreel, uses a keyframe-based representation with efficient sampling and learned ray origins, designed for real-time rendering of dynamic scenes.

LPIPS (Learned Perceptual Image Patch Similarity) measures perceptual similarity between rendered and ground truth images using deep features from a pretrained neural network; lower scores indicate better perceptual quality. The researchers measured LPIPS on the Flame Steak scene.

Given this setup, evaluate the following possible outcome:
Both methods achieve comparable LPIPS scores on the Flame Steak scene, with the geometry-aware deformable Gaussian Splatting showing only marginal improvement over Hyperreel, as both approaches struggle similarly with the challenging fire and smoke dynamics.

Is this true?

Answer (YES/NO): NO